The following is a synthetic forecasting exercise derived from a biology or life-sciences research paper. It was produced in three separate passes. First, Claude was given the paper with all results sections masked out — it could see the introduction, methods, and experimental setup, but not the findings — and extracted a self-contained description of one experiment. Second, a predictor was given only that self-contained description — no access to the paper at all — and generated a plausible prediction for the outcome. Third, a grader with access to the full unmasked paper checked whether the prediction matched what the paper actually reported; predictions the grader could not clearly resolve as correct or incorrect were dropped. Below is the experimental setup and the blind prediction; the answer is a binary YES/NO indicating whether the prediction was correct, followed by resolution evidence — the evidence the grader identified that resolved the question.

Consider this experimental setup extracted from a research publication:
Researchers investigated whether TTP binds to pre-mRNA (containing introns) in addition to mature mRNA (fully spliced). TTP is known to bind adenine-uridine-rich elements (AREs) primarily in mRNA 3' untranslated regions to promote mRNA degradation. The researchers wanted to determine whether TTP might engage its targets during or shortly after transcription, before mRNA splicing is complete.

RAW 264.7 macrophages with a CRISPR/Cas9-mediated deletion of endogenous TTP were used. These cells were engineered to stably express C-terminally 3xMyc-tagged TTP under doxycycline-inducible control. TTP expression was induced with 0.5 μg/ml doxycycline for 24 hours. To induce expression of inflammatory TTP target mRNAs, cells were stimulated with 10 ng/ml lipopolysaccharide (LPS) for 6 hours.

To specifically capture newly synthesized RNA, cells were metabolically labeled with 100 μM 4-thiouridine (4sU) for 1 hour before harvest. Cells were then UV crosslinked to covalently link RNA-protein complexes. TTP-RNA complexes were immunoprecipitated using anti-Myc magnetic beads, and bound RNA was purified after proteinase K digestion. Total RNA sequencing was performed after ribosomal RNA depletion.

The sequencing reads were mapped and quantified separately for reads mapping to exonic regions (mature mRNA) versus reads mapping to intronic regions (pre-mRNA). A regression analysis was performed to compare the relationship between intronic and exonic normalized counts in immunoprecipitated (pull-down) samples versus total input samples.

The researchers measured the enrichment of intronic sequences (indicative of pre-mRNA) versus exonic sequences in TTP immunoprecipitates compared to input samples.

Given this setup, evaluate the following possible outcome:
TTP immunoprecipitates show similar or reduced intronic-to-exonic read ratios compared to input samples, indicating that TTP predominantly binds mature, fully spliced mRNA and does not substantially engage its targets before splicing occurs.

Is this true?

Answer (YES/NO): NO